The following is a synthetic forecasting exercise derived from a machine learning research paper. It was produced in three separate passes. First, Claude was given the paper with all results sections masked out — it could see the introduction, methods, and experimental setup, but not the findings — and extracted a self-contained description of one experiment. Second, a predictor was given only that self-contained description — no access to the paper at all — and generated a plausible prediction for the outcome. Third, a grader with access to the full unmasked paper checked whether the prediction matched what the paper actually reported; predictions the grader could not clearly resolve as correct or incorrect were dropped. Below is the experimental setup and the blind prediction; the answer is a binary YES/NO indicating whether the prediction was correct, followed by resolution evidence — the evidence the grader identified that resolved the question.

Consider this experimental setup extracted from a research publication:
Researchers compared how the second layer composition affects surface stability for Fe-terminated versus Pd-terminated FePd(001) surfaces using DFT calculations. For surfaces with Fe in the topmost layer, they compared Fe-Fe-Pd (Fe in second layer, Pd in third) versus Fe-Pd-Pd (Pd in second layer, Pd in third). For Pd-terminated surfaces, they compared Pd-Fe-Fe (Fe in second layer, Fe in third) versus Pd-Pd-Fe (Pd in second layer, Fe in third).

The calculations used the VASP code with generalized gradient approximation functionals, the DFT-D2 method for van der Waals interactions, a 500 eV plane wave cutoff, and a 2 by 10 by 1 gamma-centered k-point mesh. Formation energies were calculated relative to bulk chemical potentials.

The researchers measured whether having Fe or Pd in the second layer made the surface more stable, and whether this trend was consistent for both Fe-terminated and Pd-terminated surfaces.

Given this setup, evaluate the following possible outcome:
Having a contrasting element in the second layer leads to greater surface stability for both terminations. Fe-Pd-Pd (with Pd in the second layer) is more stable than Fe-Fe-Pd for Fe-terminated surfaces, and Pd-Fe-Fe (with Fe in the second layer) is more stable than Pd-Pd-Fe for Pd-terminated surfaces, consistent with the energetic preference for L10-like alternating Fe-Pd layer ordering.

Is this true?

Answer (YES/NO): NO